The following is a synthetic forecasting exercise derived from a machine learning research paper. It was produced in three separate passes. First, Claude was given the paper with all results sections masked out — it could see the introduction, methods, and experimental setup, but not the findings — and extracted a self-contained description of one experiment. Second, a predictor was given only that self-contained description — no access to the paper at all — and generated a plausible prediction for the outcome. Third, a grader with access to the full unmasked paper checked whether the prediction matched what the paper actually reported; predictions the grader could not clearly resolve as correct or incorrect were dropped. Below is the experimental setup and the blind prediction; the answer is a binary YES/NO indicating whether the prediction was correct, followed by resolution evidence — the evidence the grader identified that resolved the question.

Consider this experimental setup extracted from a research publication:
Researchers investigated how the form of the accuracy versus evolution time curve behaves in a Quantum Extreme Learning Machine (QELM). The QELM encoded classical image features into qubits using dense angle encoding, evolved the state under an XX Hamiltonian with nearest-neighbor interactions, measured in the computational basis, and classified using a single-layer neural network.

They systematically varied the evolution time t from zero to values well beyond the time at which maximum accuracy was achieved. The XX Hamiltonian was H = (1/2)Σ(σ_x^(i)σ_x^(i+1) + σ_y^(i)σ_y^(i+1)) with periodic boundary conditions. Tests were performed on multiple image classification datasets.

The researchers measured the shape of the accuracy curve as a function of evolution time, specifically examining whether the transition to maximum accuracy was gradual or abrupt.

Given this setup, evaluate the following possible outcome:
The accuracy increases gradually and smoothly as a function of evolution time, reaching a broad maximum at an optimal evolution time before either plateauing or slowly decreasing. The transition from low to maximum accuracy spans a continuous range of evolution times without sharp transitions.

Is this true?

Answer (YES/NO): NO